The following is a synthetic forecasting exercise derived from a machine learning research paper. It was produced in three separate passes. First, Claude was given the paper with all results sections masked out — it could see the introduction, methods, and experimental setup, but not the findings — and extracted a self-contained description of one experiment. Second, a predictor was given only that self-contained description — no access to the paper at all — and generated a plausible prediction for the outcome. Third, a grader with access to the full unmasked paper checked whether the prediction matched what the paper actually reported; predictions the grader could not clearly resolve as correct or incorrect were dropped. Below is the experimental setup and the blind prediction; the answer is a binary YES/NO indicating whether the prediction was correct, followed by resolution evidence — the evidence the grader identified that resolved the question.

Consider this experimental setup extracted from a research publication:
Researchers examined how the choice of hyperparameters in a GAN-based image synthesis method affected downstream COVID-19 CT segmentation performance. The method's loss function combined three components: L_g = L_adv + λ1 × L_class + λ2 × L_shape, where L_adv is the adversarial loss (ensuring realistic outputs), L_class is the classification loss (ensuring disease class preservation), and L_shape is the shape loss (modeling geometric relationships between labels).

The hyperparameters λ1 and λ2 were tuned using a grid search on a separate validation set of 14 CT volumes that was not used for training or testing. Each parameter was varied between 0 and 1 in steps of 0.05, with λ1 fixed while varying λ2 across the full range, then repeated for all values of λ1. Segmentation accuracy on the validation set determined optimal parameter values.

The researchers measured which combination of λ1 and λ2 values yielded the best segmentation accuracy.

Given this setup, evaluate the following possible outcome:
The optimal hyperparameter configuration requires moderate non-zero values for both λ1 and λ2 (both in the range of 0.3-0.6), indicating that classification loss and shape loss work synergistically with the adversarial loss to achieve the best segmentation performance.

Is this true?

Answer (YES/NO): NO